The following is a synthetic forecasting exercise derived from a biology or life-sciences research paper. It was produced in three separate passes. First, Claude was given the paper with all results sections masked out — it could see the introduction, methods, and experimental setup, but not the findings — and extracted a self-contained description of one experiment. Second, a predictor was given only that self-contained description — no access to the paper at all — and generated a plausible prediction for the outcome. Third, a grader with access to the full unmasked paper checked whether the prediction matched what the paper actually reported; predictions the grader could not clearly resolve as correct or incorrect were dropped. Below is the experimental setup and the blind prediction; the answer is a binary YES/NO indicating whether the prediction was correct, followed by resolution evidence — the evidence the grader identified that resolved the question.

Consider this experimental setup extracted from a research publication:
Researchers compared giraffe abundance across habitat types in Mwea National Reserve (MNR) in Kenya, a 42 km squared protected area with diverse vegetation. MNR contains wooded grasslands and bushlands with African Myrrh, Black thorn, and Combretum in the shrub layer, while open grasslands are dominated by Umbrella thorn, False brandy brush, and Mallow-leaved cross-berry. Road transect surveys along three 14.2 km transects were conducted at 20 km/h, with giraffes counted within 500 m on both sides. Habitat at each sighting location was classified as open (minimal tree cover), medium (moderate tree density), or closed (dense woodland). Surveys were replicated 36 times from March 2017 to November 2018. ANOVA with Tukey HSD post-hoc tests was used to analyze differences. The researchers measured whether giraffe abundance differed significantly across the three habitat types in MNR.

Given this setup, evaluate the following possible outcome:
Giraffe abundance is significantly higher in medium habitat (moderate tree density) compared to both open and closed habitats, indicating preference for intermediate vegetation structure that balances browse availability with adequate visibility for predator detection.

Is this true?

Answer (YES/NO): NO